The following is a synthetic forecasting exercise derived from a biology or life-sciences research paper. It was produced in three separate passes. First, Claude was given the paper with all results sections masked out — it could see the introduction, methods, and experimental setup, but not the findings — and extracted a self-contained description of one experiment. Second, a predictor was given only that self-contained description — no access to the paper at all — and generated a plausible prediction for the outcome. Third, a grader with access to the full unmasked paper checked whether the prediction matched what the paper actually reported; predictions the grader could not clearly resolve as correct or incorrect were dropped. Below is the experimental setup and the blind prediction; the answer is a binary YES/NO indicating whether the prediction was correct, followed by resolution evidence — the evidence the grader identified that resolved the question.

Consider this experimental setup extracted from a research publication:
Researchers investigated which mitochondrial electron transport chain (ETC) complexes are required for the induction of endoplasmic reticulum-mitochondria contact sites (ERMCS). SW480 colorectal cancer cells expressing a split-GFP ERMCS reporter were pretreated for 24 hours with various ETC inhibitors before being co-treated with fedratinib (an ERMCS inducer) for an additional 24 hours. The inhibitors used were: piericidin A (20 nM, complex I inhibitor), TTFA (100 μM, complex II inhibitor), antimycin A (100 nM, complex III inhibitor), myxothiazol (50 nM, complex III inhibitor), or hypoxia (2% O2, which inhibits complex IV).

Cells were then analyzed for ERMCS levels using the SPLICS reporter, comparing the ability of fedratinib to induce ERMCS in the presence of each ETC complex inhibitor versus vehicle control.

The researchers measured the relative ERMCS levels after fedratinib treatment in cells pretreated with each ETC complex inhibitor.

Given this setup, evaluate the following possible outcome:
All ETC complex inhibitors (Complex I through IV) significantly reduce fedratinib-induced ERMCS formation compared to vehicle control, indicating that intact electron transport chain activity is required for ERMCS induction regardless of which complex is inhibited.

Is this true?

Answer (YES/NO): NO